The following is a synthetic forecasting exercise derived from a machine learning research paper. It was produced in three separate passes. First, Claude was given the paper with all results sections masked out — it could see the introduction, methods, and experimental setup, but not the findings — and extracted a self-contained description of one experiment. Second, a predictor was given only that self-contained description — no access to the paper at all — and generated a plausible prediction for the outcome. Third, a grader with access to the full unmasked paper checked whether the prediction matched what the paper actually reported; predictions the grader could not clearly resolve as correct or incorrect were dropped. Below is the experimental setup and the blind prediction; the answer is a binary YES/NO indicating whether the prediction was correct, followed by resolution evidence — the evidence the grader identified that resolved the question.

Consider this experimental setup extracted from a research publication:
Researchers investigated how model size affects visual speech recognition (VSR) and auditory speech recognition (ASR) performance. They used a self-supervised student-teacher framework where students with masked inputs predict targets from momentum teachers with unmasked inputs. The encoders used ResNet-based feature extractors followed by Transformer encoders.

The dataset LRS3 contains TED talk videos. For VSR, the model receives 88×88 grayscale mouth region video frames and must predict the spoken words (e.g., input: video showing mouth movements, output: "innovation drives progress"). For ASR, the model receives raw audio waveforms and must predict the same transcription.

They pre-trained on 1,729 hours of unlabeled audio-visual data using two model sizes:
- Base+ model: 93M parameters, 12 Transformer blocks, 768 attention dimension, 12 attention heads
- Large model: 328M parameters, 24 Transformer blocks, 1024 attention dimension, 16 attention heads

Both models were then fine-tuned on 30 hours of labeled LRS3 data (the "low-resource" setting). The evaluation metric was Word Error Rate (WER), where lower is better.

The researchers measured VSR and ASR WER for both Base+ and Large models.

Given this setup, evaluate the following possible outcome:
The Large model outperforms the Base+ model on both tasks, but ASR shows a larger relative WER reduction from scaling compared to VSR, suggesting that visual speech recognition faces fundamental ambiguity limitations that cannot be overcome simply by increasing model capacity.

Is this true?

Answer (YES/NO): YES